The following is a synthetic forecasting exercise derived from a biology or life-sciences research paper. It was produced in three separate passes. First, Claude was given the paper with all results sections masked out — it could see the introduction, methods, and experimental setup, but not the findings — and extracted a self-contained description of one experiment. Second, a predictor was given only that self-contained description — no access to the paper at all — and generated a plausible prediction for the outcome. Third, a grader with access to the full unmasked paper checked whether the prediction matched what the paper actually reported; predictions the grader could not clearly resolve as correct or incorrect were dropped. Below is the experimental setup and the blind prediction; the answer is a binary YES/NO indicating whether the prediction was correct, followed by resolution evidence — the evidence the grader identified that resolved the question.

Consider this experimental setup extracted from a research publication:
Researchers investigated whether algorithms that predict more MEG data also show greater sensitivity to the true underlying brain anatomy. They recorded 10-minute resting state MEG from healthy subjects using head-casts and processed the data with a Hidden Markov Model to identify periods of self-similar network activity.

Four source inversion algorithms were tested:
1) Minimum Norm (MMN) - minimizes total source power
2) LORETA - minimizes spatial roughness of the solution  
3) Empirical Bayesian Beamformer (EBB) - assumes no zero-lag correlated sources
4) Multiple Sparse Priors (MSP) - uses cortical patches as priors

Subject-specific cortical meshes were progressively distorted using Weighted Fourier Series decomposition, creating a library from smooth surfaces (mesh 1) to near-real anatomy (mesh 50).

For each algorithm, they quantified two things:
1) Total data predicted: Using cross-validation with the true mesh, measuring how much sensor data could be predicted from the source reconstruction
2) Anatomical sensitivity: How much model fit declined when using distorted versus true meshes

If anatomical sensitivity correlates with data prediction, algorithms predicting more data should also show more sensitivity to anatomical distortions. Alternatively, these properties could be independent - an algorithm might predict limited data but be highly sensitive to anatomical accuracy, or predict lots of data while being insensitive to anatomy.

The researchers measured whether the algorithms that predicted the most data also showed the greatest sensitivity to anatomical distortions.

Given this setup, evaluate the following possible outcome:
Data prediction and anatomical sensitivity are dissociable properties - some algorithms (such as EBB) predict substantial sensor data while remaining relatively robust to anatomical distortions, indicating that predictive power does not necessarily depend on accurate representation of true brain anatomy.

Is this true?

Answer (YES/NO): NO